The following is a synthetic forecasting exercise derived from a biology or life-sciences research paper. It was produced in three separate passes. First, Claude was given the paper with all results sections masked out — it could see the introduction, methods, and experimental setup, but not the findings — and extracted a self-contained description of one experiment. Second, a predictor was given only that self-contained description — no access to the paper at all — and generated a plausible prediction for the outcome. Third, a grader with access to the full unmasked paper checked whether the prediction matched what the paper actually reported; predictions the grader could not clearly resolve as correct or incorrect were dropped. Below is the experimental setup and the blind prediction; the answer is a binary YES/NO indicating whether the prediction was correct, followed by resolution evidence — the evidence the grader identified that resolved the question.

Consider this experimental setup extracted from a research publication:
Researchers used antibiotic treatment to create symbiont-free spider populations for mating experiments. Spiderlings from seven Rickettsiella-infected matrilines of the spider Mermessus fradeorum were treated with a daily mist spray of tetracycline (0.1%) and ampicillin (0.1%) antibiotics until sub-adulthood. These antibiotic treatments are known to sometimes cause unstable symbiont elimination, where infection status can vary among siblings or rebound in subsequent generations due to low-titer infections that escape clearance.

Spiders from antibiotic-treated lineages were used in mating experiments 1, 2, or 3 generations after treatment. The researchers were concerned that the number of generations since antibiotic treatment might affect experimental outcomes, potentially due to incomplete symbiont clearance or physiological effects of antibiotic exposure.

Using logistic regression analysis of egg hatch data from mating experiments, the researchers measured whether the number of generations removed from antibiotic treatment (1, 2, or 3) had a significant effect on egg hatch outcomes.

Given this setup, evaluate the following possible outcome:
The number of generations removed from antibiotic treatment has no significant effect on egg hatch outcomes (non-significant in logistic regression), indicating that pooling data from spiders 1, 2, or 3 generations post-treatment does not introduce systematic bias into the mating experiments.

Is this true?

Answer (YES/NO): YES